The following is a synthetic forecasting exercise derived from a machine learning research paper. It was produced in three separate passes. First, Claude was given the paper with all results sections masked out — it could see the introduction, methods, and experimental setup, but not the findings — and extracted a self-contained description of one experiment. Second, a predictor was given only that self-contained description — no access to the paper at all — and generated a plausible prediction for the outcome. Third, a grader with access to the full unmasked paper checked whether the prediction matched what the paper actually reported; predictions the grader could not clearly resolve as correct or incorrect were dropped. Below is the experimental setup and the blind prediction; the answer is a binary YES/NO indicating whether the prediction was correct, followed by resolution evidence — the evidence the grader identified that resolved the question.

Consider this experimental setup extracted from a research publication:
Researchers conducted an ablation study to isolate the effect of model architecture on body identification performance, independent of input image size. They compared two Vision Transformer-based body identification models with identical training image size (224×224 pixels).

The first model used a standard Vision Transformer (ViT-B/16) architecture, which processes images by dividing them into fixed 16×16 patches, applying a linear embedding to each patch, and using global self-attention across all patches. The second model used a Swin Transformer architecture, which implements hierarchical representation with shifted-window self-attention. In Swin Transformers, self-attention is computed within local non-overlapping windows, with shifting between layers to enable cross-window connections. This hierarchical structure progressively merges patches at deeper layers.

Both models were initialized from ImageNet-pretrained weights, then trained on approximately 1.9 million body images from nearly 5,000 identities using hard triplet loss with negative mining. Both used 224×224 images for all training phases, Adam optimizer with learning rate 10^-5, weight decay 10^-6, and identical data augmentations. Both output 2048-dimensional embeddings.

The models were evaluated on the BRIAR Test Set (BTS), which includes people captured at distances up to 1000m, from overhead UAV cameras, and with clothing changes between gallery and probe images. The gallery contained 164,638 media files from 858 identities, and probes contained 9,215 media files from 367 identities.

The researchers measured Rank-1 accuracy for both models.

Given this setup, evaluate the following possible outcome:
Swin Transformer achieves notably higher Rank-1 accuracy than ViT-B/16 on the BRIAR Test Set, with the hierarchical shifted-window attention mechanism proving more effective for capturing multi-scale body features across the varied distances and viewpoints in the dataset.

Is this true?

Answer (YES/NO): NO